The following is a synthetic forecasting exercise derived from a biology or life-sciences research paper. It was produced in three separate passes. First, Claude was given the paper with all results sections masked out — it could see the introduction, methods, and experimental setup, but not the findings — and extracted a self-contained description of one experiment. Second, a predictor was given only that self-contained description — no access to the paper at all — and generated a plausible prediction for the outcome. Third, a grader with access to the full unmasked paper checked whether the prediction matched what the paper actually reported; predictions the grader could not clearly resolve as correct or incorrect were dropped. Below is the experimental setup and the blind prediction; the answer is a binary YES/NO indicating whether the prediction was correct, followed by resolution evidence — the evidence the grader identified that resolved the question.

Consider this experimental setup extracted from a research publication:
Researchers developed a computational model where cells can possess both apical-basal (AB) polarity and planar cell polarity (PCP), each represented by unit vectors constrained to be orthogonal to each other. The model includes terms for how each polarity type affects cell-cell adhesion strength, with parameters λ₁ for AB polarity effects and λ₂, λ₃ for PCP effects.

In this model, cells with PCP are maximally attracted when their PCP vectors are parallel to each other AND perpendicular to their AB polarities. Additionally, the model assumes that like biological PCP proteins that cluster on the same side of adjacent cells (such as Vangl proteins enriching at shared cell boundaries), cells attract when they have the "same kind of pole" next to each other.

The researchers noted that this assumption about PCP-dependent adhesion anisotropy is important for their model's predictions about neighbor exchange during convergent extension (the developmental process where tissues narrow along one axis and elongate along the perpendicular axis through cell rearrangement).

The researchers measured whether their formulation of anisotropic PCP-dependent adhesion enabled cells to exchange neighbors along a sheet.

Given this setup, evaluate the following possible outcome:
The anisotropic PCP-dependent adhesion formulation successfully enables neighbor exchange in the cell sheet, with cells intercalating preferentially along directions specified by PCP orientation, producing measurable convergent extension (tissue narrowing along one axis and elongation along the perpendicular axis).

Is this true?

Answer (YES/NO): YES